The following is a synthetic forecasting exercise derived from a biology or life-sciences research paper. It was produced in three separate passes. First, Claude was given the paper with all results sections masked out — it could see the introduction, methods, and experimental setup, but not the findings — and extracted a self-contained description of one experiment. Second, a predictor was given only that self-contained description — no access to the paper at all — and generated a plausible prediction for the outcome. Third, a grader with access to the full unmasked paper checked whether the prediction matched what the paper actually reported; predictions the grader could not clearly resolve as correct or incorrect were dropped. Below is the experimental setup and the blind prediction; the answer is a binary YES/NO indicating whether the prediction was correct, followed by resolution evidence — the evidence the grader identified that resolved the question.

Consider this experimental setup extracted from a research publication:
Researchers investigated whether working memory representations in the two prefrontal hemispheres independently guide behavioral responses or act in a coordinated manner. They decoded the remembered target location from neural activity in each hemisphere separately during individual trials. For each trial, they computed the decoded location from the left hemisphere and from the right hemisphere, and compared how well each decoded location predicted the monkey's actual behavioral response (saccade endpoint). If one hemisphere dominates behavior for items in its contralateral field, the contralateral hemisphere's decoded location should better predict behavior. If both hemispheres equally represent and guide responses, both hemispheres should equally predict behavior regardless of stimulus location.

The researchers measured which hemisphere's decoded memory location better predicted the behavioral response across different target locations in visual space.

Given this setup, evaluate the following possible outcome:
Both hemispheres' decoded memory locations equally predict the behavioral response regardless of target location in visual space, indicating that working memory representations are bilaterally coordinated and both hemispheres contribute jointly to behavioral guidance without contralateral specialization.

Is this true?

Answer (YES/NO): YES